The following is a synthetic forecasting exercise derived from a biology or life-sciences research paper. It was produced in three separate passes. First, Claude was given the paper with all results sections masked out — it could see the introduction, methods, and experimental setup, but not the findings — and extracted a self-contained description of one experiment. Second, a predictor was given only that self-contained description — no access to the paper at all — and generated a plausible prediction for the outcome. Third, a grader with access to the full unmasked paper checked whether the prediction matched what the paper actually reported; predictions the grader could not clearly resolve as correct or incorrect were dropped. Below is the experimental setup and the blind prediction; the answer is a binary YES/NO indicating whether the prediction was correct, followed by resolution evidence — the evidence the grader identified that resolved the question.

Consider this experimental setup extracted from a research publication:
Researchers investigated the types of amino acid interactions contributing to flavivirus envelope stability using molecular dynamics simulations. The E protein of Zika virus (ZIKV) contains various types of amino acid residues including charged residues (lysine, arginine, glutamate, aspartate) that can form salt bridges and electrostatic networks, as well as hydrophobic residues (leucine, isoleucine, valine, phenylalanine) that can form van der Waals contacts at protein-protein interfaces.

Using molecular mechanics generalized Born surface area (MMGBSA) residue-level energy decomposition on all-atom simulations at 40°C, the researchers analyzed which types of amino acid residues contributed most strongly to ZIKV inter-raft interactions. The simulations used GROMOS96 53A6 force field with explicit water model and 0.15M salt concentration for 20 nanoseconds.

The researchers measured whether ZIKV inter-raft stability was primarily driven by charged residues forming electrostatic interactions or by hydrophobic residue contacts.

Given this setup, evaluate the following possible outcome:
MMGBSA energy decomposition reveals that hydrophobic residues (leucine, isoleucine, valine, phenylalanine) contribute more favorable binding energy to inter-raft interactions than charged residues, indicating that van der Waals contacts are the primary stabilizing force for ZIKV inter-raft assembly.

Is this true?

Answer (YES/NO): NO